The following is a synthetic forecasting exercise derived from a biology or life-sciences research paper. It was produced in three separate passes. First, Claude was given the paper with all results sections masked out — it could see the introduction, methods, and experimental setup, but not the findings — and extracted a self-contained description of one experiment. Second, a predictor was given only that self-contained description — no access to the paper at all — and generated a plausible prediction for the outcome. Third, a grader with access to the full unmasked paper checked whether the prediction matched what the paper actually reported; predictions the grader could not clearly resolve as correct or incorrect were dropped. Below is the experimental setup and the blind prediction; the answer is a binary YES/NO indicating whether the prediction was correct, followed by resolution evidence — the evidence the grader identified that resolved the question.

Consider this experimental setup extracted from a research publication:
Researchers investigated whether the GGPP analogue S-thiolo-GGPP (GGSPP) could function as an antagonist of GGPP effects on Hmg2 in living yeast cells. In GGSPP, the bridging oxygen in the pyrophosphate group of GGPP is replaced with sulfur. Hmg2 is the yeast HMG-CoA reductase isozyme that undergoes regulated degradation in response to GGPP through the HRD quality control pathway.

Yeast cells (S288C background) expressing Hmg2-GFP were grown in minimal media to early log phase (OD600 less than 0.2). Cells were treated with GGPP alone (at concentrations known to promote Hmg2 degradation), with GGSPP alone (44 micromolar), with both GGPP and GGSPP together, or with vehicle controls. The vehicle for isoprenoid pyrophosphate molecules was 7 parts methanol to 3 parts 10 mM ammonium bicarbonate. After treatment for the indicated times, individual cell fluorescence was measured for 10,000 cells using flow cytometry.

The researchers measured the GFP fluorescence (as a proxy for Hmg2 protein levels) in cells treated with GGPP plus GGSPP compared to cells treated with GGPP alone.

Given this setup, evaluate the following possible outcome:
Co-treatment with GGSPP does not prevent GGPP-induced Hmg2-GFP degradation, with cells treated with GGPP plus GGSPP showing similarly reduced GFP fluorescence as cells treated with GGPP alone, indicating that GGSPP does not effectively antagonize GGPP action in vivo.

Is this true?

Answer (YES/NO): NO